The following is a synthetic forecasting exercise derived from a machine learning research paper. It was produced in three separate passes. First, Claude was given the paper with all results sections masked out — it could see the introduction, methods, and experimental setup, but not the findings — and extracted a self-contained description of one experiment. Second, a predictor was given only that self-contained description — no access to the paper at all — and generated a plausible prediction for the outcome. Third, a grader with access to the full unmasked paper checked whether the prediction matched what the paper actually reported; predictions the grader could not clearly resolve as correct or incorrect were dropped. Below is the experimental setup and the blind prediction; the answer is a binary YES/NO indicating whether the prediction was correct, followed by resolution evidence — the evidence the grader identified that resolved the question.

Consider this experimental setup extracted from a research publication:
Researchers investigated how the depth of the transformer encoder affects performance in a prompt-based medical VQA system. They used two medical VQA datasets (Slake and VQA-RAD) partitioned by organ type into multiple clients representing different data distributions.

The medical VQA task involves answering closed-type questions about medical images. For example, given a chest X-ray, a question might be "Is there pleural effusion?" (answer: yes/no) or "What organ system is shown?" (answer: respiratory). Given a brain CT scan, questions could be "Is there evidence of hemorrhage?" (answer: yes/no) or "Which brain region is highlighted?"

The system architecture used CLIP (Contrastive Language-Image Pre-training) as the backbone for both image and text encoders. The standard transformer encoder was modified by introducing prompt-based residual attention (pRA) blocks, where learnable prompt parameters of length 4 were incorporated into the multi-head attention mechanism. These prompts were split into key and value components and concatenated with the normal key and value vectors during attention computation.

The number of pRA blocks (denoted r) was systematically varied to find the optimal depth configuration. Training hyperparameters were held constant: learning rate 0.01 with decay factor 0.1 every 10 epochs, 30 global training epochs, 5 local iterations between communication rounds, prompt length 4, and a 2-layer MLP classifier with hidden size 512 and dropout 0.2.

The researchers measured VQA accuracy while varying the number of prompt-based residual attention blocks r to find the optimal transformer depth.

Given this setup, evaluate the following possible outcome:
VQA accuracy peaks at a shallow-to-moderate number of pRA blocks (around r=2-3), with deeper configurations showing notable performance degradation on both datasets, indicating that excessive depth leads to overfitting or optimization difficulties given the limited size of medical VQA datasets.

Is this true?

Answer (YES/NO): NO